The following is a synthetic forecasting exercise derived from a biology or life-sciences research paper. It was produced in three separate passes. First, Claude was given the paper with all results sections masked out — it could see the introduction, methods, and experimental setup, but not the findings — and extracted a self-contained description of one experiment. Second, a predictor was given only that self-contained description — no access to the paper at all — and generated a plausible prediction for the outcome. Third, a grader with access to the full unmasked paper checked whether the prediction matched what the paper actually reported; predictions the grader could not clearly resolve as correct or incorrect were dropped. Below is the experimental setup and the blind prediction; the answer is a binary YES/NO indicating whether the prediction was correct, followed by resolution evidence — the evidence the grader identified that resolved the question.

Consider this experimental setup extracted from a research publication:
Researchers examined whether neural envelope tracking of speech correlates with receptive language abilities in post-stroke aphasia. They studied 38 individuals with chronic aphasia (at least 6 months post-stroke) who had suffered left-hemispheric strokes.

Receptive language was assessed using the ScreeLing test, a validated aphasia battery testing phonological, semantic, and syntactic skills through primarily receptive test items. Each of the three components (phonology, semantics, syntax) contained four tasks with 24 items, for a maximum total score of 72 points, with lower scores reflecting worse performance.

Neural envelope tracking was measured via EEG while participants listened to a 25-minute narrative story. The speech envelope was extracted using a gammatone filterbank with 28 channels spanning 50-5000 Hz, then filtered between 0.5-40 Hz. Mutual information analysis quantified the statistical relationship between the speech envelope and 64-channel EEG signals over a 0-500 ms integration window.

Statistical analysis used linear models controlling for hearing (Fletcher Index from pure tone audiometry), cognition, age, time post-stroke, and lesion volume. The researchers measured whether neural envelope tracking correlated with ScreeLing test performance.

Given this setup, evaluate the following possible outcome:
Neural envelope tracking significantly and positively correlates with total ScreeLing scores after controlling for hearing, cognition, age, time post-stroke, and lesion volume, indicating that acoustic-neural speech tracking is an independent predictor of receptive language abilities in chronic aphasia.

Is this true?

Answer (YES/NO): NO